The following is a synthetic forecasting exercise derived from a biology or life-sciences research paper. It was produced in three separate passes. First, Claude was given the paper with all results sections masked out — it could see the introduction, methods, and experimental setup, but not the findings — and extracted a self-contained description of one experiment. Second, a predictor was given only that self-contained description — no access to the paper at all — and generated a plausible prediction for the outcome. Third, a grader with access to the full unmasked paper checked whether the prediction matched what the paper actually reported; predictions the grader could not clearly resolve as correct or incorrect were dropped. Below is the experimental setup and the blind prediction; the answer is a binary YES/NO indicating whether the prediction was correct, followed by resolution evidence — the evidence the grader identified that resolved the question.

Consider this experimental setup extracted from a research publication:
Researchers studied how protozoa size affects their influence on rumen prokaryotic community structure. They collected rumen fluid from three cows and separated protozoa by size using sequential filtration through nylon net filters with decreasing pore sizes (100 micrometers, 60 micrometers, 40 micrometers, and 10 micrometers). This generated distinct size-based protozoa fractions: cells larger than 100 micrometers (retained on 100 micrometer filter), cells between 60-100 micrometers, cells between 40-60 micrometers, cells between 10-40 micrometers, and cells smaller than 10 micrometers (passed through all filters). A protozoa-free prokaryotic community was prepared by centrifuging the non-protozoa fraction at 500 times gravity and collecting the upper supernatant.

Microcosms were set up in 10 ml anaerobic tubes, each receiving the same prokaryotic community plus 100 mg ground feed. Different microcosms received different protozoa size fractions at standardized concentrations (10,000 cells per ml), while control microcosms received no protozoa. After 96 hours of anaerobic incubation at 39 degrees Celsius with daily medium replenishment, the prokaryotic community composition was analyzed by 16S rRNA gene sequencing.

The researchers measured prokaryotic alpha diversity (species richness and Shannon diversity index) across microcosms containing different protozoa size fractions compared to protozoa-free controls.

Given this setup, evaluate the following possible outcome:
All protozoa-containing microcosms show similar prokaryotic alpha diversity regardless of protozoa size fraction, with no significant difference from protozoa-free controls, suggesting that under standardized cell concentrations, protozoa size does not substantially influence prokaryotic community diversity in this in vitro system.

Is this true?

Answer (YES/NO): NO